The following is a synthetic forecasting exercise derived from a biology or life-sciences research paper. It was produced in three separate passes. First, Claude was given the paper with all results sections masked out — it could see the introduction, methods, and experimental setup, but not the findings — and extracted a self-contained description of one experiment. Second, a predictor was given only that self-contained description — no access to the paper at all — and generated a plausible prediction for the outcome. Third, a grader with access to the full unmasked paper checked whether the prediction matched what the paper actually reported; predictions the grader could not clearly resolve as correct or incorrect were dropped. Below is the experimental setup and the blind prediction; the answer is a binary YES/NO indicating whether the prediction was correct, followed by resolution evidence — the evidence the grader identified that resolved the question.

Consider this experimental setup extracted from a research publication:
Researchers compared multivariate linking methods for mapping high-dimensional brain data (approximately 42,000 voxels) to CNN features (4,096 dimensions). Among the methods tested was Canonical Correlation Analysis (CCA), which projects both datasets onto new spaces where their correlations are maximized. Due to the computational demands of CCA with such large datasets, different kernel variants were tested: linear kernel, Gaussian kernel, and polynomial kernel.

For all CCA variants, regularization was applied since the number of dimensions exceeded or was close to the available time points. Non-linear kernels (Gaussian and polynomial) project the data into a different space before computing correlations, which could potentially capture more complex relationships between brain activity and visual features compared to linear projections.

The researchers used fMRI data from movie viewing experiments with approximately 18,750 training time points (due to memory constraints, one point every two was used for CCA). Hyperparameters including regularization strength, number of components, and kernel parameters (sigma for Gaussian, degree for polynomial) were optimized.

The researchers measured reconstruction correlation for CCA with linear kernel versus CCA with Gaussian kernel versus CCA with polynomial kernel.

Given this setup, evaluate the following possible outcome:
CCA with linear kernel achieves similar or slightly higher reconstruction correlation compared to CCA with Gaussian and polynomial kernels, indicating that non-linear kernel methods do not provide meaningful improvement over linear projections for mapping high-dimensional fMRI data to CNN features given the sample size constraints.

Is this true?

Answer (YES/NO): YES